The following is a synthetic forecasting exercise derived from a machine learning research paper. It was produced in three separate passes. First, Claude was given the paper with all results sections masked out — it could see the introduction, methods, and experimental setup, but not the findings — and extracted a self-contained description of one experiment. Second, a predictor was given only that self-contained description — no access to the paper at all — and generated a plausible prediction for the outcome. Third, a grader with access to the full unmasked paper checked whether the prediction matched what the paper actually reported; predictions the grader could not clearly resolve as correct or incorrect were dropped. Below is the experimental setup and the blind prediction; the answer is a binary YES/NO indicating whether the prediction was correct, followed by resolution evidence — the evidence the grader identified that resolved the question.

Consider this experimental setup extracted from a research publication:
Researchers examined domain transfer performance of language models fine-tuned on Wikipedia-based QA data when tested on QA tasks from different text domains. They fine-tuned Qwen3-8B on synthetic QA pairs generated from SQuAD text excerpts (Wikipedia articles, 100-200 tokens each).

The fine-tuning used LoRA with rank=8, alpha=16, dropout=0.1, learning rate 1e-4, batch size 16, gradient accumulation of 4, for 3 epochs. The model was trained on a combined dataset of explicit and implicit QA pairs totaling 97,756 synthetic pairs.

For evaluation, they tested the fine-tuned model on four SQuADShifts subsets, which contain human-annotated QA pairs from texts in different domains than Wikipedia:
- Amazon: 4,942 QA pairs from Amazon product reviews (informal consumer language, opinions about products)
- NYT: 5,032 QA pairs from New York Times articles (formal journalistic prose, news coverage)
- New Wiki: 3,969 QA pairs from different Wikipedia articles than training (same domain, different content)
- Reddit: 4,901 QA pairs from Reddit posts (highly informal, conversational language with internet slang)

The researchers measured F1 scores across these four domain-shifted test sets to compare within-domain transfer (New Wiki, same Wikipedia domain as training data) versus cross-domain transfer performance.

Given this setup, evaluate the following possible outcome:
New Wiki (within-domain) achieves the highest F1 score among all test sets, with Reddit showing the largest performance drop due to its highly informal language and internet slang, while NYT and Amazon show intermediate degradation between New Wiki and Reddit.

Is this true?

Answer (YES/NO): NO